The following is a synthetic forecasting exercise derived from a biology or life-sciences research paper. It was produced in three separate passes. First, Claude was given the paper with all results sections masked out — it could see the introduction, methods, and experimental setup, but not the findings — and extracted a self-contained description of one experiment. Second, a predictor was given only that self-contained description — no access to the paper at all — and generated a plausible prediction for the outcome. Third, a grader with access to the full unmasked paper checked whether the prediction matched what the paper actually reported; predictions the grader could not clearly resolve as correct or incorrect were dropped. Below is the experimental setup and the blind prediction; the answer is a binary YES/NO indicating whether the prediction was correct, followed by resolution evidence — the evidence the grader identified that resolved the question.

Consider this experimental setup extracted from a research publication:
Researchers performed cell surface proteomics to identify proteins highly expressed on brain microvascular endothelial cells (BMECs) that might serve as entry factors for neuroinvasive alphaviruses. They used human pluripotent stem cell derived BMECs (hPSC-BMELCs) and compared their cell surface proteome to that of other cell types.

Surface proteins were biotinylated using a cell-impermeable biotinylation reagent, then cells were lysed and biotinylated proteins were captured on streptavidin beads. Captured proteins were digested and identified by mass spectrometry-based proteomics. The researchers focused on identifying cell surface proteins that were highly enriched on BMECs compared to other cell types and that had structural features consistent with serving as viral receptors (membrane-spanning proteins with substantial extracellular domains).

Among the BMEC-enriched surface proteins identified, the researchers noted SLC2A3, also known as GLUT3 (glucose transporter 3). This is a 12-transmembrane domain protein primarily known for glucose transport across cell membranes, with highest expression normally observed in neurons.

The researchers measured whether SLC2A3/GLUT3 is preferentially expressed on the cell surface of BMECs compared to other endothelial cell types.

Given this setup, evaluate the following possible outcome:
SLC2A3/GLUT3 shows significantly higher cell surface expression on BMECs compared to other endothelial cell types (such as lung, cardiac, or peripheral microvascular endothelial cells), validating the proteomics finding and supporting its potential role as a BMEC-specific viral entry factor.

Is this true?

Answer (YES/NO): YES